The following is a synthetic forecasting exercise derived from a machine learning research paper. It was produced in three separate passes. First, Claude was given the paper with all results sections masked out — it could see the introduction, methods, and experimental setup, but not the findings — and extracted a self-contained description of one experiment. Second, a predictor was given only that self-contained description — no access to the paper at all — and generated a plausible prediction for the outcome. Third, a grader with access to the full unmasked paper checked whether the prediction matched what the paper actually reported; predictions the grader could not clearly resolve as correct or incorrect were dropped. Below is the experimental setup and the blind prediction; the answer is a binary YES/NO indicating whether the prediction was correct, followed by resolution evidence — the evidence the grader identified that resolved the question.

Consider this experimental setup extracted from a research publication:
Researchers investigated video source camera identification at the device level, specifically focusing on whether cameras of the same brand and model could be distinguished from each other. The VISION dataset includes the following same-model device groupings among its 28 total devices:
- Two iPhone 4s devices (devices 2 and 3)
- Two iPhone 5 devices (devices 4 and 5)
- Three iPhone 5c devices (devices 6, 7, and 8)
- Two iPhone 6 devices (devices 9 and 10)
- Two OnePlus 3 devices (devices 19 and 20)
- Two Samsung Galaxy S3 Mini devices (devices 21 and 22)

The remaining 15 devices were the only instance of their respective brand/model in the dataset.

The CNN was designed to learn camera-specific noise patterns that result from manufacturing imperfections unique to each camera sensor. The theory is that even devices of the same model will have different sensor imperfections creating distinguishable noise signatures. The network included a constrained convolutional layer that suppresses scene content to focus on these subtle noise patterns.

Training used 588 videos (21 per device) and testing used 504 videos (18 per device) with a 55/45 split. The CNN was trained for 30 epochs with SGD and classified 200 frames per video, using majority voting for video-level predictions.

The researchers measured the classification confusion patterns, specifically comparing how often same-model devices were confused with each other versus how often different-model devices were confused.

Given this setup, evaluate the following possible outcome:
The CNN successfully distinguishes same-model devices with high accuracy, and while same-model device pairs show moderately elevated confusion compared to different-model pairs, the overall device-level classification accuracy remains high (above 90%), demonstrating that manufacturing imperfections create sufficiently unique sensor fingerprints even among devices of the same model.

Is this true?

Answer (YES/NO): NO